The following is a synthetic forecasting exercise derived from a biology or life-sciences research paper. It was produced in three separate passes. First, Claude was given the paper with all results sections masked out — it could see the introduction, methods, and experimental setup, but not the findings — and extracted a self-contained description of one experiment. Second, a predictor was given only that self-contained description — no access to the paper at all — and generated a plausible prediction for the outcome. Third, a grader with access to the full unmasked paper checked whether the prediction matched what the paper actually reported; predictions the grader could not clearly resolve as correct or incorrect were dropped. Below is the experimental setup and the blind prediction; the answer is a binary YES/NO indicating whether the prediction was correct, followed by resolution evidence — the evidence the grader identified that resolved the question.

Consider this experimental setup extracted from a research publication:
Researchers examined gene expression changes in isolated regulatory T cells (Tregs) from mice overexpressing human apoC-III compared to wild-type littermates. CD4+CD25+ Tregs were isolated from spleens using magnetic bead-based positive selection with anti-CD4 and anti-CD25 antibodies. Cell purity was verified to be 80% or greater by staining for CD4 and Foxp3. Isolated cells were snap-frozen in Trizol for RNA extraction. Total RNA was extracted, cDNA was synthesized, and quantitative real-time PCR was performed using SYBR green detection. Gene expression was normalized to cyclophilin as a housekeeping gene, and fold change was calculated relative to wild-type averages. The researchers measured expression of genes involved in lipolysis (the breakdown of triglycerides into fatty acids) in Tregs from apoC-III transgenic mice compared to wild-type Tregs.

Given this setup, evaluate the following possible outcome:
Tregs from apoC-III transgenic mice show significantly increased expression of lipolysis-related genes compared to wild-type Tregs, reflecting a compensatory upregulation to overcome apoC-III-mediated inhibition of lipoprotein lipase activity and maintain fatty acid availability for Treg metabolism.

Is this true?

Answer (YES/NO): YES